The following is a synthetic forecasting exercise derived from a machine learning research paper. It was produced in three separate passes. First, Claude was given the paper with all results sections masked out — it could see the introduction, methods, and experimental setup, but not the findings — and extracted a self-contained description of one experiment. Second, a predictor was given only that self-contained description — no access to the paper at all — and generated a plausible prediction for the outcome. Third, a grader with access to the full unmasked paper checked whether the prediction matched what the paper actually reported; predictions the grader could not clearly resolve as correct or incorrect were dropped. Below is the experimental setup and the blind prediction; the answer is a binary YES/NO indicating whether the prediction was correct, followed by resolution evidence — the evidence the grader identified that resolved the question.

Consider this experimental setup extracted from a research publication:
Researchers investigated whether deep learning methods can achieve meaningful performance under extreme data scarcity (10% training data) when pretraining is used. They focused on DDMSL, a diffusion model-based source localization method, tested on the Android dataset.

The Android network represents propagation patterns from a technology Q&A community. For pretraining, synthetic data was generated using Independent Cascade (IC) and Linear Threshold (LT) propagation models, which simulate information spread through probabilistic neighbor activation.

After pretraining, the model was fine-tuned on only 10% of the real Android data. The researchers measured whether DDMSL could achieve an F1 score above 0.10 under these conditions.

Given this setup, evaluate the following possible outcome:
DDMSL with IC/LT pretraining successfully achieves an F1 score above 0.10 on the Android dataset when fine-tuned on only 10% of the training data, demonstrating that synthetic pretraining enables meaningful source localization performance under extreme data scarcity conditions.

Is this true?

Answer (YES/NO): YES